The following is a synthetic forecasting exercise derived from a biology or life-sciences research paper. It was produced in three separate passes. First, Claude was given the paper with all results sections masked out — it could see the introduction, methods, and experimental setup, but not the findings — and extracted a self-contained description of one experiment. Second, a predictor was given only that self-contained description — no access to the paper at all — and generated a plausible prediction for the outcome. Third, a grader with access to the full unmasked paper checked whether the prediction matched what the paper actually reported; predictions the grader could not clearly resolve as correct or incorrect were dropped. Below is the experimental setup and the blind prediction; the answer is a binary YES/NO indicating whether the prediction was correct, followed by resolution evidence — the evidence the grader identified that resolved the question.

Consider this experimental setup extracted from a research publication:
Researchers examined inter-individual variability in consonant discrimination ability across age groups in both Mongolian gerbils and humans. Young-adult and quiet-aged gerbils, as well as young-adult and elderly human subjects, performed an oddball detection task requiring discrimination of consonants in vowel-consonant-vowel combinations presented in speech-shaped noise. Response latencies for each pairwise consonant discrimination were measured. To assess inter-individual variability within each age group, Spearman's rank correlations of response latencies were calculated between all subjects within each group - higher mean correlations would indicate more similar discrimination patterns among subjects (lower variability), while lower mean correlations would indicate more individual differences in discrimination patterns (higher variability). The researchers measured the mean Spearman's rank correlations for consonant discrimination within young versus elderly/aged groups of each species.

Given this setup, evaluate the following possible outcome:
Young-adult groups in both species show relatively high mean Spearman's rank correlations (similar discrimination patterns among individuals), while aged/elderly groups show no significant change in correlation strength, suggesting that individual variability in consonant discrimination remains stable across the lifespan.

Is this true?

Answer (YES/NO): NO